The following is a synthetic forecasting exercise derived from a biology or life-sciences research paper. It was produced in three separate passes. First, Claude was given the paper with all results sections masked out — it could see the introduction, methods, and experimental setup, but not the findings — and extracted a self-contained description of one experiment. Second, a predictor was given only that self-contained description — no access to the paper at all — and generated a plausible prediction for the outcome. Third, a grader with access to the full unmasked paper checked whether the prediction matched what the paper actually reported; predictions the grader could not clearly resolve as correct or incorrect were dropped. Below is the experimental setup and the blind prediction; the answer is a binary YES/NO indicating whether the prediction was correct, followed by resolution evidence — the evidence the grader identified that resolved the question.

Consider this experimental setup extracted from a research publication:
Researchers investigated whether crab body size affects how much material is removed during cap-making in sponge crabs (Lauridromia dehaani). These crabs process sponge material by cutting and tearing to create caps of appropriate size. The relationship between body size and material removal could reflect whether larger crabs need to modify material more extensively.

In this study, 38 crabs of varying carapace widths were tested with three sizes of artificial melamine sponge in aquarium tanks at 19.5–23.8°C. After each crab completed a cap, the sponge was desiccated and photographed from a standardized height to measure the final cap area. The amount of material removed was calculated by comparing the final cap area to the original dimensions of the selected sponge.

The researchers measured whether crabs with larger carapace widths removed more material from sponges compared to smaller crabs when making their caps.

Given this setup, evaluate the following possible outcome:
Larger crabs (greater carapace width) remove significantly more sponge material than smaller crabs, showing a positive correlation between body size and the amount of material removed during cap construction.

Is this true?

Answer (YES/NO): NO